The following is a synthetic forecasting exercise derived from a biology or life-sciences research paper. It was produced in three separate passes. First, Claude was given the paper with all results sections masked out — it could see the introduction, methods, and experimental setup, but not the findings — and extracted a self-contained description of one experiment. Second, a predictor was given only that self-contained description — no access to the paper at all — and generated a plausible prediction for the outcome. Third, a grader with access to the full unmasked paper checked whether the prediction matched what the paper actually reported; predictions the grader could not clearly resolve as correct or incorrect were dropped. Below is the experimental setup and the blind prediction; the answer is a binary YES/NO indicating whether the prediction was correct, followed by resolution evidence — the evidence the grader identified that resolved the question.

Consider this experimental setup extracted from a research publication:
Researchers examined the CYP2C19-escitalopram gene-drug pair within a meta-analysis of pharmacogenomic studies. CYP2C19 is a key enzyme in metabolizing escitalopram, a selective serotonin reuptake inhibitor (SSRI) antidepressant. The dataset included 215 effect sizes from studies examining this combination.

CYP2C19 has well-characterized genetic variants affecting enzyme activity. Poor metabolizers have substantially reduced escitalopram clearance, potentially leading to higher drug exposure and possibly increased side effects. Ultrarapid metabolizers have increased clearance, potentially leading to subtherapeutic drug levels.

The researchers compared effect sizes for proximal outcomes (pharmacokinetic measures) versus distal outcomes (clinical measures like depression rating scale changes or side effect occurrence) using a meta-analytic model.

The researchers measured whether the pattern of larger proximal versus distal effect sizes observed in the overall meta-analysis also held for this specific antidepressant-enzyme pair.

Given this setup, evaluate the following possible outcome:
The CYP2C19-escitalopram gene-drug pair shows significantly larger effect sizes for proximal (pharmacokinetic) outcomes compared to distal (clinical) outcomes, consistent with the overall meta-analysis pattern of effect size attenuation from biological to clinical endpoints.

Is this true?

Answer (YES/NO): NO